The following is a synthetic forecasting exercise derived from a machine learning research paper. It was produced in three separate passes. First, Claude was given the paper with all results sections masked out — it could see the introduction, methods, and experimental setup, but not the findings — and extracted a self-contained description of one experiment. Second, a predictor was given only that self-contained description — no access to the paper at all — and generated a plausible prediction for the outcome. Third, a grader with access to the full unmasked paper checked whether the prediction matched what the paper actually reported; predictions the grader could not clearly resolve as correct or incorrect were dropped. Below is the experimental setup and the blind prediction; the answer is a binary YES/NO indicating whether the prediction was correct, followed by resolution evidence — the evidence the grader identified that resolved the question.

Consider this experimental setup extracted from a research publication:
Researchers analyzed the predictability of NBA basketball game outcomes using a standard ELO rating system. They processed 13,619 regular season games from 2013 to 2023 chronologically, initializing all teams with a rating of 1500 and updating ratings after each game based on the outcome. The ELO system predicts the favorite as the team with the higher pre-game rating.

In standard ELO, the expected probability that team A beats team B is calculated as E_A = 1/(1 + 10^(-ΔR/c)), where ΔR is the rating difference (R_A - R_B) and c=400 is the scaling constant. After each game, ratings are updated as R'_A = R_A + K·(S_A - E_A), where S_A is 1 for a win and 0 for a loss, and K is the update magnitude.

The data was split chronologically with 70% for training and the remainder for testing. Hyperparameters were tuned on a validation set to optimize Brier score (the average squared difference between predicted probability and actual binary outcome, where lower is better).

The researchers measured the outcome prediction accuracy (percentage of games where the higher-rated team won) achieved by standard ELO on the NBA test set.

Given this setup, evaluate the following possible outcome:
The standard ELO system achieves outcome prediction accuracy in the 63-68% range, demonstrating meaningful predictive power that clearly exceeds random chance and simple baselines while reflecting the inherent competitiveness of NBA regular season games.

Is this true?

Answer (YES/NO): NO